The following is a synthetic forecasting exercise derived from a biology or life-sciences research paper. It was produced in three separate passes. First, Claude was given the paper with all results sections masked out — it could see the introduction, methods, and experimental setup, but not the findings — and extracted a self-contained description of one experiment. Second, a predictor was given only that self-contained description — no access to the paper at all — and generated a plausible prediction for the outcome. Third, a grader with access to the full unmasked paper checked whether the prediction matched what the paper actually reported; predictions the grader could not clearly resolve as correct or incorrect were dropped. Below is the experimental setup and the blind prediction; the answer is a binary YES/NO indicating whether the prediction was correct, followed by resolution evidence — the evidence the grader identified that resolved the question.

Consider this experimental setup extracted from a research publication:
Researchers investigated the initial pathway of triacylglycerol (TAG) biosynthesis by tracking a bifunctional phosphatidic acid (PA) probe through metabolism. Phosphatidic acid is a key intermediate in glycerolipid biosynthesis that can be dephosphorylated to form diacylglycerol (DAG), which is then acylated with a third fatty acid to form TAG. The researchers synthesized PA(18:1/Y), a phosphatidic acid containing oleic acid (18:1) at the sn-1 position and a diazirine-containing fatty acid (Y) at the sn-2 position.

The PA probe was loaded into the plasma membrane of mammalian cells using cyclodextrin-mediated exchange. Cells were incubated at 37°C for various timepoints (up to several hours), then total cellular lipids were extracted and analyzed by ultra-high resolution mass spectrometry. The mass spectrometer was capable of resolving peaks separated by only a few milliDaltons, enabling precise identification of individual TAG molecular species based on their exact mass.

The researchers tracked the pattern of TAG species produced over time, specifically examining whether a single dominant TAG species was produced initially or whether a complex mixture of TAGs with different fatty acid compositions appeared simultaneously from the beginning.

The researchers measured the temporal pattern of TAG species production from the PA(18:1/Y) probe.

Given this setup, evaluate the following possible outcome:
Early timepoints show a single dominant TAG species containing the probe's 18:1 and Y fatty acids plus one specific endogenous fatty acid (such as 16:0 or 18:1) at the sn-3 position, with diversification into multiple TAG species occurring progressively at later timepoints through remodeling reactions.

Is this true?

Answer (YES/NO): YES